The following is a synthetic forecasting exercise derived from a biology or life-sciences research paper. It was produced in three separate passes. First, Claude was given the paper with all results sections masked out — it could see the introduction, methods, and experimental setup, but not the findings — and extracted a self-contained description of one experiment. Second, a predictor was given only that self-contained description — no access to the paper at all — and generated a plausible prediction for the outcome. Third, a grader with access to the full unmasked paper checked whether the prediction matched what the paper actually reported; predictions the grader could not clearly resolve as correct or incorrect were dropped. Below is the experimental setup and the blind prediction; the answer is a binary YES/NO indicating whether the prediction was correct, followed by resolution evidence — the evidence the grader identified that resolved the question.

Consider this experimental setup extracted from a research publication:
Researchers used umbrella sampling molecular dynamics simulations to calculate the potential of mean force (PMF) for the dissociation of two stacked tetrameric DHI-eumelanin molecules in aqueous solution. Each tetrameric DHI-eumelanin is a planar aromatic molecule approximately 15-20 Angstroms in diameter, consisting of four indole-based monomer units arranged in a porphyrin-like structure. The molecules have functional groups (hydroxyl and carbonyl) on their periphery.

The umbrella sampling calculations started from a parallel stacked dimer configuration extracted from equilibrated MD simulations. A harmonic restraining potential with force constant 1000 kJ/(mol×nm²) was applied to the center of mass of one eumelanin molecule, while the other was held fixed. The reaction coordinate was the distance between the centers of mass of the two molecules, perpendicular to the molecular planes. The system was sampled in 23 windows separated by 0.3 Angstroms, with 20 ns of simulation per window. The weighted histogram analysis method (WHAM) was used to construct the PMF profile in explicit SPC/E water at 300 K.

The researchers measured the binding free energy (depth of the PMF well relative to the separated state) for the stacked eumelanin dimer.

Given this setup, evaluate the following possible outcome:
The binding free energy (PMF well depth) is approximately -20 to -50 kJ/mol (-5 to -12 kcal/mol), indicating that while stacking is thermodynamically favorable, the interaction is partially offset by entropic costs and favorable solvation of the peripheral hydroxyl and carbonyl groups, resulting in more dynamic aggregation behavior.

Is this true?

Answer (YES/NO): NO